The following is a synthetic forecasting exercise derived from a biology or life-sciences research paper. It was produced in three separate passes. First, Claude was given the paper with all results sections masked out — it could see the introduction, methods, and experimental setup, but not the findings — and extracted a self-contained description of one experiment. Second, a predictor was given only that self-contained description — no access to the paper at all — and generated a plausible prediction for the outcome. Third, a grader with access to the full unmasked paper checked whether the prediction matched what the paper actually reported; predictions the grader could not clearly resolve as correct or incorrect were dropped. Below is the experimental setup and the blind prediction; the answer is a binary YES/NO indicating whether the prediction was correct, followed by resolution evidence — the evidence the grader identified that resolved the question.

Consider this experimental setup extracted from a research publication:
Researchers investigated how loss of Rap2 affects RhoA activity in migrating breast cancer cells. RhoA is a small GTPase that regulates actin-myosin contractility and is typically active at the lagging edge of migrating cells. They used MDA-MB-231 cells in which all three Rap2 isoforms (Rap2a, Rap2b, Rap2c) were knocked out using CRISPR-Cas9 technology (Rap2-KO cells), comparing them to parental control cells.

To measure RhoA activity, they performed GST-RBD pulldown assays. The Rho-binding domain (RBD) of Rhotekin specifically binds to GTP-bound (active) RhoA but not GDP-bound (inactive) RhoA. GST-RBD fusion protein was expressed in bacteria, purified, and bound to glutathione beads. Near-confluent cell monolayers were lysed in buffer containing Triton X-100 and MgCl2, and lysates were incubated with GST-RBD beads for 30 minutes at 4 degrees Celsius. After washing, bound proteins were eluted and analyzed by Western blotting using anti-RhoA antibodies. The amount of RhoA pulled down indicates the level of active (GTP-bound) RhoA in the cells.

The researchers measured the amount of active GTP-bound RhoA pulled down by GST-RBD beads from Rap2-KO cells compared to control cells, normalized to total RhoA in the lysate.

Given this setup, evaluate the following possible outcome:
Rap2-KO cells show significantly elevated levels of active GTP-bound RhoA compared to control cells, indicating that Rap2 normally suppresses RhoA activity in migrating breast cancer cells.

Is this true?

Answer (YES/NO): YES